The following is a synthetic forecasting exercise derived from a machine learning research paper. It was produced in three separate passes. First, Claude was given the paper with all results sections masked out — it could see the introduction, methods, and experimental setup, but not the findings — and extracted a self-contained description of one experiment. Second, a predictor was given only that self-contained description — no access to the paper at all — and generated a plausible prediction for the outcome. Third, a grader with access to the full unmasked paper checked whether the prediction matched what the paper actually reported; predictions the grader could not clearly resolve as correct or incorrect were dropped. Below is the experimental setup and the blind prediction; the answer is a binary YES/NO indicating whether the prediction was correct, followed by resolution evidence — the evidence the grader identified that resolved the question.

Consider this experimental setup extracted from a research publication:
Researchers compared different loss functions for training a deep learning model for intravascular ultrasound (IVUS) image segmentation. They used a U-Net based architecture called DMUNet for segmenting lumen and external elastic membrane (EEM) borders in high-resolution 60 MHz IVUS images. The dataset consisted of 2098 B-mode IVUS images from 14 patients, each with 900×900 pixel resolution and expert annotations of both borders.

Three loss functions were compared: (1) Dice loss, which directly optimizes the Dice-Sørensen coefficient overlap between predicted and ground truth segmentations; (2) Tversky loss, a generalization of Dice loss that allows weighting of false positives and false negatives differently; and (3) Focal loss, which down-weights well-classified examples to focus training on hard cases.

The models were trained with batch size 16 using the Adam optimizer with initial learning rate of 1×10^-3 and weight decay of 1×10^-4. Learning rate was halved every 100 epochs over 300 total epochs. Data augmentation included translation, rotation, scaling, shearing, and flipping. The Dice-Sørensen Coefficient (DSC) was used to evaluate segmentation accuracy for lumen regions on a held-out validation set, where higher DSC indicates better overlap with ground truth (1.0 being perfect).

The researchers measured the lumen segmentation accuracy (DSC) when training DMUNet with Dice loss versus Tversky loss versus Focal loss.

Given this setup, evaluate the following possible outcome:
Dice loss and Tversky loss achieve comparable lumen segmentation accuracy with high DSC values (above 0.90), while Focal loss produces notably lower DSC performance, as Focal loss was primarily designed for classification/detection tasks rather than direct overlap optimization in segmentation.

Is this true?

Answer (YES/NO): NO